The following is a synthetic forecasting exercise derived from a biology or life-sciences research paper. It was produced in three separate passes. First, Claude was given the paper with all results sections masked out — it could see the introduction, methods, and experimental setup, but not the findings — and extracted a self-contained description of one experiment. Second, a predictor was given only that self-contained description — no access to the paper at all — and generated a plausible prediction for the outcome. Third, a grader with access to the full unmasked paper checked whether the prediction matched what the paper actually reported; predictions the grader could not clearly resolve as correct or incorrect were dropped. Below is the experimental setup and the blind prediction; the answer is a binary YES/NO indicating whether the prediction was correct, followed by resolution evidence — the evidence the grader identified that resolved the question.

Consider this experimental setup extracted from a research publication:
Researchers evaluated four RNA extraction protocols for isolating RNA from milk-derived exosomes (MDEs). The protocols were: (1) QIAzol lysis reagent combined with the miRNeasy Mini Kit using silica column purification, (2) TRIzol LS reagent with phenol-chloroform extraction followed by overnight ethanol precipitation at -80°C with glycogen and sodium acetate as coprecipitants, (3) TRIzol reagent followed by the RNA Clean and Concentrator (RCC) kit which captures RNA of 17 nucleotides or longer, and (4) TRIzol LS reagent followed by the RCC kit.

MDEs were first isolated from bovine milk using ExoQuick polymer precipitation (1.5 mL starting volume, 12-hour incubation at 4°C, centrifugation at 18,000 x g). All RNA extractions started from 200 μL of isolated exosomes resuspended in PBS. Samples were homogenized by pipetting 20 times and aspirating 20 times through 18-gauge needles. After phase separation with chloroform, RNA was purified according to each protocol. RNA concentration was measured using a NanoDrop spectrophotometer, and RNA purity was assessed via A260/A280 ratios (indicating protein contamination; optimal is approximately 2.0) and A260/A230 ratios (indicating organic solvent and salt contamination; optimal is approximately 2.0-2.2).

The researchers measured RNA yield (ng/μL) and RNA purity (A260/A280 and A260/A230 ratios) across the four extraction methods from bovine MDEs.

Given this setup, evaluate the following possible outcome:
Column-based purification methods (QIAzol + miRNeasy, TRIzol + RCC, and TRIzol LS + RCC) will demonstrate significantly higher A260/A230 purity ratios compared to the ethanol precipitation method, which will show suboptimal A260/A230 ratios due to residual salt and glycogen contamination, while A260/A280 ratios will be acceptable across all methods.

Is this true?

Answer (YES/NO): NO